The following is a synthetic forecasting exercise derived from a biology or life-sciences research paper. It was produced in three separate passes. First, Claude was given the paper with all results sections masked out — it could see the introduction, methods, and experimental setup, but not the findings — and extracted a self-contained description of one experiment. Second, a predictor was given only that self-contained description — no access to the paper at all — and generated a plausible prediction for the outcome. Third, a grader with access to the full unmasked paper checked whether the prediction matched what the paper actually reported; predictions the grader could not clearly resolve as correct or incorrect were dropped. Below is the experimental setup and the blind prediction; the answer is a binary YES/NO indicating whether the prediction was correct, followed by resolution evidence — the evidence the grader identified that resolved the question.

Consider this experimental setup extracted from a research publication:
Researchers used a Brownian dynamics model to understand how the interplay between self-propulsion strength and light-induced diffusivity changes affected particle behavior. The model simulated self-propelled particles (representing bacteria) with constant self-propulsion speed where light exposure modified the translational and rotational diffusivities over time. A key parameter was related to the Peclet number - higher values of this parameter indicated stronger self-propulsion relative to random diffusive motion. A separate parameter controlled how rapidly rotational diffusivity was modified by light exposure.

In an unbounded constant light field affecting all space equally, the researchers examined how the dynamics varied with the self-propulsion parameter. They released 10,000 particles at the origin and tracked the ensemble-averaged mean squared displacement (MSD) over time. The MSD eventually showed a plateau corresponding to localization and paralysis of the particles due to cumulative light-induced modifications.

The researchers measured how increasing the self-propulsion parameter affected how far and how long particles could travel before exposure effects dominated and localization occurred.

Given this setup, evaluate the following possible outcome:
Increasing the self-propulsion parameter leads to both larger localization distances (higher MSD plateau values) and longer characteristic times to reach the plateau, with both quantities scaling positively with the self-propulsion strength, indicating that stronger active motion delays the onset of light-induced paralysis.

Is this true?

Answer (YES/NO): YES